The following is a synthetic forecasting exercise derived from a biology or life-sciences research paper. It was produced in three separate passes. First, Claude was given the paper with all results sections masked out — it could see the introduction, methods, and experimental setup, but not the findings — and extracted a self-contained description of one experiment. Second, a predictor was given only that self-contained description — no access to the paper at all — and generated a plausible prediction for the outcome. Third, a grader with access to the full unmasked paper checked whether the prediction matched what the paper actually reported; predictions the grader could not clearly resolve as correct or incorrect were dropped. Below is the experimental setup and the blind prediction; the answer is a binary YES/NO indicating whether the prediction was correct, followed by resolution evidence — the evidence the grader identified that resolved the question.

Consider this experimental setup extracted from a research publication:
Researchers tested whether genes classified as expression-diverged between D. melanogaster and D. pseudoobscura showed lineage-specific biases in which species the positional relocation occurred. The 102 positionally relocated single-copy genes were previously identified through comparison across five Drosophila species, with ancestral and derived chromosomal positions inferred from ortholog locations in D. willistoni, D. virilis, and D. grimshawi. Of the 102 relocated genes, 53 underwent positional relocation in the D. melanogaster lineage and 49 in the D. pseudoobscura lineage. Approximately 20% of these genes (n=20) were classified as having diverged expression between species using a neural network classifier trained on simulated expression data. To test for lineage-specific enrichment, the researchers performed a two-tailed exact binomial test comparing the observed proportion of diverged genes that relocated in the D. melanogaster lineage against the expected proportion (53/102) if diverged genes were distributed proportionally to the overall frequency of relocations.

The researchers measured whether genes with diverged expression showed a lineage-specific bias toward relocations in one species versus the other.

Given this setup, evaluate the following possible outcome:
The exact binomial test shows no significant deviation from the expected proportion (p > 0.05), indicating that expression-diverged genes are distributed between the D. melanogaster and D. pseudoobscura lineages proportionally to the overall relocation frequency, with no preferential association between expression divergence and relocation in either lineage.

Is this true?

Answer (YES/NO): YES